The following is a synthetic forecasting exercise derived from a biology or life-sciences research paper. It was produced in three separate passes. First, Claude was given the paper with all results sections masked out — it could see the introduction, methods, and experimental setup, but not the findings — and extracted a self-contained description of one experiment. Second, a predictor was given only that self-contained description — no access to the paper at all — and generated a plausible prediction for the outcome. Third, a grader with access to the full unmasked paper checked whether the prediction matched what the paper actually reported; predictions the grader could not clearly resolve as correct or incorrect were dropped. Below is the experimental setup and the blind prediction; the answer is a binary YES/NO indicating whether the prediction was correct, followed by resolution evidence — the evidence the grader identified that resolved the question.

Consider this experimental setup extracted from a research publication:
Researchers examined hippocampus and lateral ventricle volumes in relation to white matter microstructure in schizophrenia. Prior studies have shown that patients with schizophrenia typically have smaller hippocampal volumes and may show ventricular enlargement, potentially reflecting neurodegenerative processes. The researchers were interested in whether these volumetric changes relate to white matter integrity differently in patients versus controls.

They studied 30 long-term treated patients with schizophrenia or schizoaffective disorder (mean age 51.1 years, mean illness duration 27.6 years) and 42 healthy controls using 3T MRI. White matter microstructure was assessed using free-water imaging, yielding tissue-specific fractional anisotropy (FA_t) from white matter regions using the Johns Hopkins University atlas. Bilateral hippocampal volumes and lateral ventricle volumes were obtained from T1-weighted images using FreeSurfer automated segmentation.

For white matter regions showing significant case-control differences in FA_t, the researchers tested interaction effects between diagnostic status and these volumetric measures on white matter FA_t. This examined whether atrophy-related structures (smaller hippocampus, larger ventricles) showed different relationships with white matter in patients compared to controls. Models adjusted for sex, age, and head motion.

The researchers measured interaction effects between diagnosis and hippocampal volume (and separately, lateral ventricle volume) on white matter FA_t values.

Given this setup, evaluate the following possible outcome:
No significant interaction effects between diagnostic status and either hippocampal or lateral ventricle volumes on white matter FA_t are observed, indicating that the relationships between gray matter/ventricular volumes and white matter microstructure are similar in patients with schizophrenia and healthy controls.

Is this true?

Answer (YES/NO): NO